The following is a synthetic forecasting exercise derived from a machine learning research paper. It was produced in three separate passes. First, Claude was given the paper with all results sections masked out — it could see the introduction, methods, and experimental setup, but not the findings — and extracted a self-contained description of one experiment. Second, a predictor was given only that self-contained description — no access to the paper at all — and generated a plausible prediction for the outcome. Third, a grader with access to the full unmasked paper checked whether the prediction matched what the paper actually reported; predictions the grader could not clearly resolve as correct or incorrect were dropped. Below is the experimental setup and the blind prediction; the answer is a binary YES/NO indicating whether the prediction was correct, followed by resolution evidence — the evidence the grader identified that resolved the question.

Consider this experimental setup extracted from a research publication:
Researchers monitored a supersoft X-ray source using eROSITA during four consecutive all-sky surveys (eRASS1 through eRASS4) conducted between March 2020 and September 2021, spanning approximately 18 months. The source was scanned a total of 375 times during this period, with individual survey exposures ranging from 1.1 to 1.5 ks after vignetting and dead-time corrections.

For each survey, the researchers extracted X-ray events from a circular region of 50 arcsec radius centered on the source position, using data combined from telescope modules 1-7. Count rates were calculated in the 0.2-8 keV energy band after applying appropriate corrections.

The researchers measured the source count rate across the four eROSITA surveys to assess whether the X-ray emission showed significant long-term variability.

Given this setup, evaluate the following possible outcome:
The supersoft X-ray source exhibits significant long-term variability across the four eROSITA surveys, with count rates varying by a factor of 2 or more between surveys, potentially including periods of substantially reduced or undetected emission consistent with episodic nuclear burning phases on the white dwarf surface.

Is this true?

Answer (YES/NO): NO